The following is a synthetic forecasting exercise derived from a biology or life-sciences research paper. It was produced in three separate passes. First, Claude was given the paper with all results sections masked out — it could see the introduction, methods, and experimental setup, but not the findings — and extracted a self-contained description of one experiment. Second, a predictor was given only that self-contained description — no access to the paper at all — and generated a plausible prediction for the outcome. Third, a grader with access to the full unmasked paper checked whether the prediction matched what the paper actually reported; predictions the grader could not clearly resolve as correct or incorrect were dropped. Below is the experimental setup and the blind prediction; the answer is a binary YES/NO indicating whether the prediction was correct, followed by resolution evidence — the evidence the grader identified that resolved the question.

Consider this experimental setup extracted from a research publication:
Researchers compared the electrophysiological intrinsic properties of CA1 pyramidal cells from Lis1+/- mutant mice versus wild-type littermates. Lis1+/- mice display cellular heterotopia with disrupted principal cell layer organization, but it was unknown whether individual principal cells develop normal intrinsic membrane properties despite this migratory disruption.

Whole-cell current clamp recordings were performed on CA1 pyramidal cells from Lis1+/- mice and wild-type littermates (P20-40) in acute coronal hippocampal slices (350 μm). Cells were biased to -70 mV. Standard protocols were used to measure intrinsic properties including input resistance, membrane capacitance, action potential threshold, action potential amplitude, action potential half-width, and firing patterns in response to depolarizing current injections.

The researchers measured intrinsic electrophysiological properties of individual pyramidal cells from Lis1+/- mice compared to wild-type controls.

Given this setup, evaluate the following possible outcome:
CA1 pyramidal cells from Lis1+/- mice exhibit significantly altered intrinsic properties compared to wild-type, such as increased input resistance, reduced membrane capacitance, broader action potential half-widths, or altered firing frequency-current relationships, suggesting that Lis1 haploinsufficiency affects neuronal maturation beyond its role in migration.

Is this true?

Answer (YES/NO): NO